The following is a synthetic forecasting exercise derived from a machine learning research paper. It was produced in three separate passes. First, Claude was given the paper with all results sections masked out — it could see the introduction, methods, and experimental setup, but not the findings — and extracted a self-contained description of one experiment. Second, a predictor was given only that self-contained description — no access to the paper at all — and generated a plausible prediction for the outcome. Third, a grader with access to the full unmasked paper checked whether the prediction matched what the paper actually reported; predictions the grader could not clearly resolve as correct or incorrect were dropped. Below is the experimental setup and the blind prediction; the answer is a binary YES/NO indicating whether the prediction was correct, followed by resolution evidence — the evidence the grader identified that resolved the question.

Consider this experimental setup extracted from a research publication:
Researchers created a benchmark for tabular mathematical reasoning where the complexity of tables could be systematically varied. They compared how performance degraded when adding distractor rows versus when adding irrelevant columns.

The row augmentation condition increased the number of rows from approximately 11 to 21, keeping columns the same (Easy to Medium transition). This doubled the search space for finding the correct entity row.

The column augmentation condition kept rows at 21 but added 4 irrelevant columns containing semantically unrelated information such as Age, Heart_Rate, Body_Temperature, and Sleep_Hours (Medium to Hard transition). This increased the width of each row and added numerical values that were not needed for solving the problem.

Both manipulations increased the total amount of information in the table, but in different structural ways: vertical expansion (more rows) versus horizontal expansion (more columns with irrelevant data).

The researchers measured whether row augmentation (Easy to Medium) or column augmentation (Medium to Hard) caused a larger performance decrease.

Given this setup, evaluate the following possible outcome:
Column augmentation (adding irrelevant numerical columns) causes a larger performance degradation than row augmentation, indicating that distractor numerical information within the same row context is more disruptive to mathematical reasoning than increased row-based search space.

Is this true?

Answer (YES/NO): NO